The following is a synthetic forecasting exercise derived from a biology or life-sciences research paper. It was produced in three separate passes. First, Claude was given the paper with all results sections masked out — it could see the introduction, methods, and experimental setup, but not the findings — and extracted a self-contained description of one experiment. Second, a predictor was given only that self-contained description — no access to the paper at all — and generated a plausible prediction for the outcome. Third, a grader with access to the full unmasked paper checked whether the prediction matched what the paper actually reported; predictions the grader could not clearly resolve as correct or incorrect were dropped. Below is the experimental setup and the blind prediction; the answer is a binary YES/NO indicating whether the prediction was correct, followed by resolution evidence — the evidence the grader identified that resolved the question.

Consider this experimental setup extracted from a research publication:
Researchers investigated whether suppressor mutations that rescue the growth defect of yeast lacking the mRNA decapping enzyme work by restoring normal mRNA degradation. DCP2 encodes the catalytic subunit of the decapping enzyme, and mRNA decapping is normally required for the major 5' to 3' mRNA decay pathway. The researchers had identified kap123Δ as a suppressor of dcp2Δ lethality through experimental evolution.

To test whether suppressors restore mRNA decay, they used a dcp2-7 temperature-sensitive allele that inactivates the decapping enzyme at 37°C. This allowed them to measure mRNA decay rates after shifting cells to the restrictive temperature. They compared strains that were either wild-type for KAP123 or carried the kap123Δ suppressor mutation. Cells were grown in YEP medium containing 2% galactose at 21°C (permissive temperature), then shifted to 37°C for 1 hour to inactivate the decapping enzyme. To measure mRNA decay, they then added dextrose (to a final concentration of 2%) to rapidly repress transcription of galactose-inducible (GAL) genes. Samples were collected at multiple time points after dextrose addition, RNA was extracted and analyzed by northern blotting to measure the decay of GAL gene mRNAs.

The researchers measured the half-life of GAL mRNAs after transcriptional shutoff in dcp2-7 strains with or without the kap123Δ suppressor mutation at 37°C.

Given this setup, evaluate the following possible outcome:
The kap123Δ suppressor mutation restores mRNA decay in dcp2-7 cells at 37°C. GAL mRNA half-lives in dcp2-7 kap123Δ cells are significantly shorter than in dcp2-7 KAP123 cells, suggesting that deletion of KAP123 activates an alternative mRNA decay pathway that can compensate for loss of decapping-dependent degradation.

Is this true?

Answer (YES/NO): NO